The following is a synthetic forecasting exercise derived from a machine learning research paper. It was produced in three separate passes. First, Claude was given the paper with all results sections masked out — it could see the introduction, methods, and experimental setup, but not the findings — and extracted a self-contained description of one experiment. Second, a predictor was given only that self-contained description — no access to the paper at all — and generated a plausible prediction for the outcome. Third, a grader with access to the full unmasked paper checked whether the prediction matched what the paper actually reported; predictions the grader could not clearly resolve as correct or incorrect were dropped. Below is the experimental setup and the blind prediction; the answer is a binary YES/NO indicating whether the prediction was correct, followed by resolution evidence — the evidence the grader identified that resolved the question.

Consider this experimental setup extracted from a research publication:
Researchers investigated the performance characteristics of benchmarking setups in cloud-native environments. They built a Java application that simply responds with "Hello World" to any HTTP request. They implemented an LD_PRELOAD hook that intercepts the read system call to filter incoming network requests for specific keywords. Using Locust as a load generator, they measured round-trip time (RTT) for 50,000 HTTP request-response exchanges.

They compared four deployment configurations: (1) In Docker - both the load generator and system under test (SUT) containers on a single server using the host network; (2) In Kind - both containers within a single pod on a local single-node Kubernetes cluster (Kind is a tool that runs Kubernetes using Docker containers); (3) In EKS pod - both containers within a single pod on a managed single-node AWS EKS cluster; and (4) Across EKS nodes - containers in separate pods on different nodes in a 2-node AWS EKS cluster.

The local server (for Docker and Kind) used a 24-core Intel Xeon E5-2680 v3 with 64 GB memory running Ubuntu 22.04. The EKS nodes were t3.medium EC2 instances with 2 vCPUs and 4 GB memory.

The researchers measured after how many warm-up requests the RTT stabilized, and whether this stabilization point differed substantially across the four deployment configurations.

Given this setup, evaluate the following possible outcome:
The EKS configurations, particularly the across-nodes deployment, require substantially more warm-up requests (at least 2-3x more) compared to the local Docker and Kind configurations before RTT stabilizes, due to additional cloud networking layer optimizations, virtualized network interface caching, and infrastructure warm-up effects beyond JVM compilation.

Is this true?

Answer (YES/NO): NO